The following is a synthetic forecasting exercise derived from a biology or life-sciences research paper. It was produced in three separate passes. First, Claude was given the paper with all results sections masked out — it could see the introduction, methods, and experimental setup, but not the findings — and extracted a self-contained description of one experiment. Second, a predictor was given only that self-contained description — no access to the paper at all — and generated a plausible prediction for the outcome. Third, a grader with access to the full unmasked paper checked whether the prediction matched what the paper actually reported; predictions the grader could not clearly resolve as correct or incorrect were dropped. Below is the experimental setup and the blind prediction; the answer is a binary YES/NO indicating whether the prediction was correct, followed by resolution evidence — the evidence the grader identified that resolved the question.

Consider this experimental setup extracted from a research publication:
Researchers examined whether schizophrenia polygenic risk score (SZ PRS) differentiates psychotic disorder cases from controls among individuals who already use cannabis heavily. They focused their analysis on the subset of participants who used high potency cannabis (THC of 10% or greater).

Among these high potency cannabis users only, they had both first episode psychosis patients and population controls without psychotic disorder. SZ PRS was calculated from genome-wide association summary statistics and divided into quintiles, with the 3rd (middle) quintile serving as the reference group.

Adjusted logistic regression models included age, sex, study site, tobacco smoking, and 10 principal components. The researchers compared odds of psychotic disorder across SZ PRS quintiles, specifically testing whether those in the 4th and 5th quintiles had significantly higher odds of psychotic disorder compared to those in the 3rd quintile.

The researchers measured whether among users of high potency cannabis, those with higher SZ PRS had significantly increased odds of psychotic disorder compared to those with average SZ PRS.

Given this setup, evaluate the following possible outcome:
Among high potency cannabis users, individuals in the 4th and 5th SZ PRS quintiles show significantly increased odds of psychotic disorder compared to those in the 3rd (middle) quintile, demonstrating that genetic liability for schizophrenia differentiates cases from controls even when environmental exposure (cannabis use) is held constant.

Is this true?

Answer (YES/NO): YES